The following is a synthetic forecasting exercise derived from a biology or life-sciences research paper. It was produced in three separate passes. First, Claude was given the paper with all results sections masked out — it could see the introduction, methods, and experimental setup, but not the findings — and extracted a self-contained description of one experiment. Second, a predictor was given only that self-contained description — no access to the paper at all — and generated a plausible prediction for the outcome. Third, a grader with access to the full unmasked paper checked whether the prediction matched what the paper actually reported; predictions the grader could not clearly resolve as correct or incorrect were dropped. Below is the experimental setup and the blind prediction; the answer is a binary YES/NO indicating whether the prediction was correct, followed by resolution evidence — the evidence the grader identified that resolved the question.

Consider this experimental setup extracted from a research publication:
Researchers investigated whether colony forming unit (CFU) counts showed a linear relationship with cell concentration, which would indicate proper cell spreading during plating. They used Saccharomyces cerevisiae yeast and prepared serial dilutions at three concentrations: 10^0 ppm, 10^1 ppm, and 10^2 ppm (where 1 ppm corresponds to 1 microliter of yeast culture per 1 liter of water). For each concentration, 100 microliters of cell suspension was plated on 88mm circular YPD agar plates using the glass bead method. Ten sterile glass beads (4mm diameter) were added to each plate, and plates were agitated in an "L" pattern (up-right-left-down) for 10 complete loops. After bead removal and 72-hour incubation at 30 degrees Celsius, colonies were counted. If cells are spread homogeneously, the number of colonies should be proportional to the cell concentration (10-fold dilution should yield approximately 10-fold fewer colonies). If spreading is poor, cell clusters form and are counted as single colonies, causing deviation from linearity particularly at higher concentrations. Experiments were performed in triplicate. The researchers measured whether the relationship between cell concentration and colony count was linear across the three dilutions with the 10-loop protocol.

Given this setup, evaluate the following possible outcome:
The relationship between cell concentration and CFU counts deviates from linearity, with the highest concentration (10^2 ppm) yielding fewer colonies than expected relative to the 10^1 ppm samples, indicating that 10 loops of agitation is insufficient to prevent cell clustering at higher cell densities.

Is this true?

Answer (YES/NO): NO